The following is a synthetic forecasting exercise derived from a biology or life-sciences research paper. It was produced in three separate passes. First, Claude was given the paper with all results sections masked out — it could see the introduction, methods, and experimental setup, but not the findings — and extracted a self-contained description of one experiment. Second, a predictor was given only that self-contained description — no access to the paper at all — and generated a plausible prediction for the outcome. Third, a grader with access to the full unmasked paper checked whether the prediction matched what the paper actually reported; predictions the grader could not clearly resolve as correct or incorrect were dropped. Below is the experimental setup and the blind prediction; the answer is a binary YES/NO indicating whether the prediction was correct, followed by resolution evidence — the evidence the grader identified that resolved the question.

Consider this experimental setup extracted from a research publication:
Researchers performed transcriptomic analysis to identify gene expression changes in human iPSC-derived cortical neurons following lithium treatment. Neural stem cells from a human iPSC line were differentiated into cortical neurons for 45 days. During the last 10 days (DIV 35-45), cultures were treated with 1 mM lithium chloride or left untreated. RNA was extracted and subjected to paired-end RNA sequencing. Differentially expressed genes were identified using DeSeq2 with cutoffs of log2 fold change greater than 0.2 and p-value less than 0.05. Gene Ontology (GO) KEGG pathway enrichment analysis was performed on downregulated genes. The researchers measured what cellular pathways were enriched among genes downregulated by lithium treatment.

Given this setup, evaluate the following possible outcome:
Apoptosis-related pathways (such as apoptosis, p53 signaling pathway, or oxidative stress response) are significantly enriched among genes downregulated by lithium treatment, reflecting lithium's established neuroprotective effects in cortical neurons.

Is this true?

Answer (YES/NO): NO